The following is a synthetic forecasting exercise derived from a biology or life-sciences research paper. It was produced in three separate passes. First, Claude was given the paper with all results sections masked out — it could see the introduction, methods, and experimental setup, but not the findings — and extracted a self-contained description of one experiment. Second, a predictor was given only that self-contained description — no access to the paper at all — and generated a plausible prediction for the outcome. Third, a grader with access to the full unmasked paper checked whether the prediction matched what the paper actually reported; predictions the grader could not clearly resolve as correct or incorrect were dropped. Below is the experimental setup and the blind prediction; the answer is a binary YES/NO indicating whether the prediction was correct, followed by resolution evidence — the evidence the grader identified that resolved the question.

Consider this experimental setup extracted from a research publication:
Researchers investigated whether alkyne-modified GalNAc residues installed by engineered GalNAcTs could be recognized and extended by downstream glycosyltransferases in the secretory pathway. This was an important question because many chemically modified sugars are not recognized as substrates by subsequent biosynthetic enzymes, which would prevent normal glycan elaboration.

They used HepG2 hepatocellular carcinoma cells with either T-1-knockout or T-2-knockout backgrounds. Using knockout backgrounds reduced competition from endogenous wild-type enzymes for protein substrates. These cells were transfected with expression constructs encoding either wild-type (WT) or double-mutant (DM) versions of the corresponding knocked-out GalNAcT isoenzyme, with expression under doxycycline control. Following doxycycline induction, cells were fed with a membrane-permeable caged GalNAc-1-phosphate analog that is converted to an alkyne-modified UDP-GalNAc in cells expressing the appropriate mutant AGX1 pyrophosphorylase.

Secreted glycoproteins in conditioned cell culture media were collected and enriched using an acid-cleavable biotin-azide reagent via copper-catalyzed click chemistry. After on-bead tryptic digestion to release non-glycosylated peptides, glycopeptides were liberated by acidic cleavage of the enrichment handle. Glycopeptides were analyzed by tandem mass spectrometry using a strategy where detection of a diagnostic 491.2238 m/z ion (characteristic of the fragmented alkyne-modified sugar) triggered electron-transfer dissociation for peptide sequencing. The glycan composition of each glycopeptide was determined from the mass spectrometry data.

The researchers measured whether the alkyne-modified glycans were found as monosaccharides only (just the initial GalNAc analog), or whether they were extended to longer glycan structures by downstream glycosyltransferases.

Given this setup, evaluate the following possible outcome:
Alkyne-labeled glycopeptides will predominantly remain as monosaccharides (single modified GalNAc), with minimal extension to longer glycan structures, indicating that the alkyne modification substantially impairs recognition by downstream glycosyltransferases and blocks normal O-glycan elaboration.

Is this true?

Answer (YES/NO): NO